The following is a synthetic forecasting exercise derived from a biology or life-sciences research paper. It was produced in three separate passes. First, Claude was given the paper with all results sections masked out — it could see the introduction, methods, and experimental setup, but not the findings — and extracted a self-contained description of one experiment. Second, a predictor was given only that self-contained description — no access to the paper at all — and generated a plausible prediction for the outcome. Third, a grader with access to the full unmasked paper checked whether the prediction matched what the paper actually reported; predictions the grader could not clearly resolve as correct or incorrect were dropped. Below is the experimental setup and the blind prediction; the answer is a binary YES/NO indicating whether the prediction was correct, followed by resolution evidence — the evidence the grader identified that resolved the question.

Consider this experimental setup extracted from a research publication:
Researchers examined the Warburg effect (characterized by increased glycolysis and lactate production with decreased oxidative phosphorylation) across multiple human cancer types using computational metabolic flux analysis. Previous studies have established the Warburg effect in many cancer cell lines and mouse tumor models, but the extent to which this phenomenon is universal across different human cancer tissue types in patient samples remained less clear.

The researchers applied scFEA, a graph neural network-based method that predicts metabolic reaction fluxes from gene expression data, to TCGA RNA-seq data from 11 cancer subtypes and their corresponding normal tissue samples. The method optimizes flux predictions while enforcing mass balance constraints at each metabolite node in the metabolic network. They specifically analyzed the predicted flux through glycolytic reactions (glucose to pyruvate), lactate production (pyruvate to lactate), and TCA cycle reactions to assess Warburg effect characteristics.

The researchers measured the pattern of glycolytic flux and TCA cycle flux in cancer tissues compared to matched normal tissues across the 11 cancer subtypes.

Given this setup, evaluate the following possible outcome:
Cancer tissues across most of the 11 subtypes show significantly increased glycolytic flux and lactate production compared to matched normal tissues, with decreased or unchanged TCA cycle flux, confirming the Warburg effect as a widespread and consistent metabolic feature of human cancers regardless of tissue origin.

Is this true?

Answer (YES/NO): NO